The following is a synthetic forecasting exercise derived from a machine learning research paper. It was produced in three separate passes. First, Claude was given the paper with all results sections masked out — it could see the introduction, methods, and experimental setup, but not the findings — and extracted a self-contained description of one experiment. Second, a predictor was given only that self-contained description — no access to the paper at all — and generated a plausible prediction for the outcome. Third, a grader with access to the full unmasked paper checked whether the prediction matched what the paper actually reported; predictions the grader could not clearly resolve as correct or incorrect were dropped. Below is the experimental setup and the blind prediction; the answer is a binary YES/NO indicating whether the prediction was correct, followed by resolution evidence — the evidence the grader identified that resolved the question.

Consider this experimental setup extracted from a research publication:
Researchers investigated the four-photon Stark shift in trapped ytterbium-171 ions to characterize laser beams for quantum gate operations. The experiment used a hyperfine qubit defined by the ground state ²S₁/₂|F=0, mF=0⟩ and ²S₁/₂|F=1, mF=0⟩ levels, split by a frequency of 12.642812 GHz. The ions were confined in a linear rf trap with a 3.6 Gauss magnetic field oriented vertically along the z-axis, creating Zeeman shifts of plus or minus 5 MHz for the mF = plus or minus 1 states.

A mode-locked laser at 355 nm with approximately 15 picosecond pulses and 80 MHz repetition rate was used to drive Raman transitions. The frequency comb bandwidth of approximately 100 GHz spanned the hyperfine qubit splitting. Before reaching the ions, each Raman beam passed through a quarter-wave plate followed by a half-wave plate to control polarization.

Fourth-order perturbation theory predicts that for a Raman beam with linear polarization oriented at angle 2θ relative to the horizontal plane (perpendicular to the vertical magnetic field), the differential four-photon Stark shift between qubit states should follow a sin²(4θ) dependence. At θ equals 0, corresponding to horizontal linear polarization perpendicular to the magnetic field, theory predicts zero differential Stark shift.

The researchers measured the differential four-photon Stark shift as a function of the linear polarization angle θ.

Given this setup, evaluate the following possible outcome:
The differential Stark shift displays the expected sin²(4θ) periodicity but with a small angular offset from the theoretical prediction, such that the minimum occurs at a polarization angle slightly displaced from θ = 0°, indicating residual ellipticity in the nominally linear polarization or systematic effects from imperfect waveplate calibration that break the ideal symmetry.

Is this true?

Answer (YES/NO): NO